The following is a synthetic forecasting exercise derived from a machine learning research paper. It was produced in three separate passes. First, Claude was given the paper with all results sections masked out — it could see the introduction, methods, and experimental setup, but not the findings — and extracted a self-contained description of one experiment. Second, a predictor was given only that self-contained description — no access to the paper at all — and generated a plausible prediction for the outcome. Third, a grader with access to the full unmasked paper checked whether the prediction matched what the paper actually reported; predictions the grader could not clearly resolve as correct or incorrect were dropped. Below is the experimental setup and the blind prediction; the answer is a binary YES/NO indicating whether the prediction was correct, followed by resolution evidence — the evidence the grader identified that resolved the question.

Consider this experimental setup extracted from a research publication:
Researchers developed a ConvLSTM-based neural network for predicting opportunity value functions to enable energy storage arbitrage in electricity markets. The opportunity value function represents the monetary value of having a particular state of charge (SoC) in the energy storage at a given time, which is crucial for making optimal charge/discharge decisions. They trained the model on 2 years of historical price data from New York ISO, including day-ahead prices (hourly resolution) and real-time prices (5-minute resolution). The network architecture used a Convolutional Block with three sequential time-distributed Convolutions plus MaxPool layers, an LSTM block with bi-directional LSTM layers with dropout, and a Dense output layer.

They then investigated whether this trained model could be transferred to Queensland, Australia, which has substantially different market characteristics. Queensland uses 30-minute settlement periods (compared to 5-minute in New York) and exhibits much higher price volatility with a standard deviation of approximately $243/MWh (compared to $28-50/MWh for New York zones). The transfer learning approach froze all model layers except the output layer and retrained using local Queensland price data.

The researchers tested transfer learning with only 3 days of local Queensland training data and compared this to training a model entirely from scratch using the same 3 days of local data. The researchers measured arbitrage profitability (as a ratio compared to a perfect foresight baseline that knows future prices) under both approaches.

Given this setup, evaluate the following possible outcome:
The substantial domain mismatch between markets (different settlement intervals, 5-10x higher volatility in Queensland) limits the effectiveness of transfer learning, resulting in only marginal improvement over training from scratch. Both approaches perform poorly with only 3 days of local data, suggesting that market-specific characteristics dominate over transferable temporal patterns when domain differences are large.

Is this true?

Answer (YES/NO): NO